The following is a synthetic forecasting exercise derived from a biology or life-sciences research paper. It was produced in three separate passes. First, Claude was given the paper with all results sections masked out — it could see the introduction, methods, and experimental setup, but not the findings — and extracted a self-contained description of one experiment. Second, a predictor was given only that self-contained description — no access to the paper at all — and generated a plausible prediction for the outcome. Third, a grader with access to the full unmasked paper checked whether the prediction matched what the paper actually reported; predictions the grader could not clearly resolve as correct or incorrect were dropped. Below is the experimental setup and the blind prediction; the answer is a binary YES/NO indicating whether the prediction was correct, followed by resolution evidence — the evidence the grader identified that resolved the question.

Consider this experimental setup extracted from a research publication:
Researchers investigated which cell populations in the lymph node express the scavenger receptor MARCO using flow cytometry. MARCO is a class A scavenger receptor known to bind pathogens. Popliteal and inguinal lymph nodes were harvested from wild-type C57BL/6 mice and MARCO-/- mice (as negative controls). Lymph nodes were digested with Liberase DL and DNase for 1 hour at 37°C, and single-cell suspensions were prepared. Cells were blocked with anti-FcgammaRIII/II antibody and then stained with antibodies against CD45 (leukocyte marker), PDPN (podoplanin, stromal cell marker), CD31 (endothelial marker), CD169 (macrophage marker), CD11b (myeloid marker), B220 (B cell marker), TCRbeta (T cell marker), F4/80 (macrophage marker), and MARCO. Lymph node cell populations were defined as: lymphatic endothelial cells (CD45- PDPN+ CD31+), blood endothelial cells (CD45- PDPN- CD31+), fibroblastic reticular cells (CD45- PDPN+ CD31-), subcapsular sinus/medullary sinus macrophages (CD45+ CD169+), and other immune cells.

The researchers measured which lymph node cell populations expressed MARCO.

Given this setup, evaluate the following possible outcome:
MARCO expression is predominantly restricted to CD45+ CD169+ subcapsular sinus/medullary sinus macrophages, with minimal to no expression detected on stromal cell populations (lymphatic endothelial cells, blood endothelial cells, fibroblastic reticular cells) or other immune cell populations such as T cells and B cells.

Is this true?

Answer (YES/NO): NO